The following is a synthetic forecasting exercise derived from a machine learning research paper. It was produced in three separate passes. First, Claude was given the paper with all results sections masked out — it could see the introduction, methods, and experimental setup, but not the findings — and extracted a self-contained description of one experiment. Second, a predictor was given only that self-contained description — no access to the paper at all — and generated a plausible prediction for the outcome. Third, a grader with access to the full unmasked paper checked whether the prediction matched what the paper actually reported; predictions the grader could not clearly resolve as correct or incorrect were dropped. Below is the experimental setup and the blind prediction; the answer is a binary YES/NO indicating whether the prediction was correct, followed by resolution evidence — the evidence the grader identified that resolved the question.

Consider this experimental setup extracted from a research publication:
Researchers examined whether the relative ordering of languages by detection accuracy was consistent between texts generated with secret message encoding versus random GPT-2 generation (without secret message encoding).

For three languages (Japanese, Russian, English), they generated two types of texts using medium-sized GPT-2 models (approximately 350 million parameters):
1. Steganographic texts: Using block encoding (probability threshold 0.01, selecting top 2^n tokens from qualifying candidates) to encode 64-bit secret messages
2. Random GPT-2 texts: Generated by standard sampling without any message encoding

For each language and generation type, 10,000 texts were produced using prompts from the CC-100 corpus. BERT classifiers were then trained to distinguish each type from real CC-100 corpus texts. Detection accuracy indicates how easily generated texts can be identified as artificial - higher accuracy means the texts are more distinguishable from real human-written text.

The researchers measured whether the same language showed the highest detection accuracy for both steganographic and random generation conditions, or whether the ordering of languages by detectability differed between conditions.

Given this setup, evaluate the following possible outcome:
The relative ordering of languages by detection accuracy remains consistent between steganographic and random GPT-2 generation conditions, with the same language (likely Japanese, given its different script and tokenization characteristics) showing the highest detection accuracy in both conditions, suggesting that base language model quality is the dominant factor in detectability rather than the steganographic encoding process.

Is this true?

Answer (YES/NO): NO